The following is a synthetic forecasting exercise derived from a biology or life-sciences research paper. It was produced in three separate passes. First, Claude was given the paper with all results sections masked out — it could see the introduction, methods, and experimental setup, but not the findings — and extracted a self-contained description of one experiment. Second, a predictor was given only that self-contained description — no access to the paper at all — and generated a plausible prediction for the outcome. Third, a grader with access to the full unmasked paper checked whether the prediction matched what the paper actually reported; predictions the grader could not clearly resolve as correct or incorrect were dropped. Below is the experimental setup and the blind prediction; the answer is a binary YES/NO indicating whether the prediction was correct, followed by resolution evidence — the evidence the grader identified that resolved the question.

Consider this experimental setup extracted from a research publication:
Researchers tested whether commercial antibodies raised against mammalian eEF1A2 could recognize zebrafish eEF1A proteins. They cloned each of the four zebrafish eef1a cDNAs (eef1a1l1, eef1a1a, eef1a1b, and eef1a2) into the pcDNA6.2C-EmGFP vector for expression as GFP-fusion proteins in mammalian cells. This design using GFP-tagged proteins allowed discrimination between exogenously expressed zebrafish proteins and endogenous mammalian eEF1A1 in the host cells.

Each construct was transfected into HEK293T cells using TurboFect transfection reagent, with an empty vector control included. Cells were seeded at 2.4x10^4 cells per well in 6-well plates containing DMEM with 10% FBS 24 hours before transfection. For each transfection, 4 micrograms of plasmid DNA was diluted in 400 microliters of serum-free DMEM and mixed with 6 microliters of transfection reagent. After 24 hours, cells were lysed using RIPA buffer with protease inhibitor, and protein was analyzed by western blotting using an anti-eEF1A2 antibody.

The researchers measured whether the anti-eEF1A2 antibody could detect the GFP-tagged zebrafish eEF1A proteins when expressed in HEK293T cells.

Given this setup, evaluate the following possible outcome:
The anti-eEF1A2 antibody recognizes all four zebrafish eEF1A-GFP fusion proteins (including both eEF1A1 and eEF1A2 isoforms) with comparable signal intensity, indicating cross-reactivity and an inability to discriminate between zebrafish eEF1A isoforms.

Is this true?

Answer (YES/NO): NO